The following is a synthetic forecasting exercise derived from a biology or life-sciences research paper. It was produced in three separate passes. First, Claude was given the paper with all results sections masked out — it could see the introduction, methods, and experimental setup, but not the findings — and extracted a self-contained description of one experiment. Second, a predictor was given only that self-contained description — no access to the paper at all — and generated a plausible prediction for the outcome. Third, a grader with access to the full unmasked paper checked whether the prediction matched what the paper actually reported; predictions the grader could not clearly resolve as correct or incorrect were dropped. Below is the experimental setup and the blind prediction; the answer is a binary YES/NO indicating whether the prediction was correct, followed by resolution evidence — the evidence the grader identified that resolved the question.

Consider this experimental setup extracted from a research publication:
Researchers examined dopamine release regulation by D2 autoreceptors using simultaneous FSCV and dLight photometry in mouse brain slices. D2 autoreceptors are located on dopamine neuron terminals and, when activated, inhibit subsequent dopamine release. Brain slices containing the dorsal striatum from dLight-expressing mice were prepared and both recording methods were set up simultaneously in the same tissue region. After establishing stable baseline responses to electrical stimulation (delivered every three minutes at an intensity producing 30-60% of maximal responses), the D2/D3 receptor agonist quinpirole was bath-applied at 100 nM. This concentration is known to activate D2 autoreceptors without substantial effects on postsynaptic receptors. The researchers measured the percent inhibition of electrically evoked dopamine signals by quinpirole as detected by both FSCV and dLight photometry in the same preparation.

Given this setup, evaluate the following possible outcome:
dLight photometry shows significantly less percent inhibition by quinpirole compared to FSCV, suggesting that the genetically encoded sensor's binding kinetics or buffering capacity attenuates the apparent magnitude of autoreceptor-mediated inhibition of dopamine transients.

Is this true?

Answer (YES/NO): NO